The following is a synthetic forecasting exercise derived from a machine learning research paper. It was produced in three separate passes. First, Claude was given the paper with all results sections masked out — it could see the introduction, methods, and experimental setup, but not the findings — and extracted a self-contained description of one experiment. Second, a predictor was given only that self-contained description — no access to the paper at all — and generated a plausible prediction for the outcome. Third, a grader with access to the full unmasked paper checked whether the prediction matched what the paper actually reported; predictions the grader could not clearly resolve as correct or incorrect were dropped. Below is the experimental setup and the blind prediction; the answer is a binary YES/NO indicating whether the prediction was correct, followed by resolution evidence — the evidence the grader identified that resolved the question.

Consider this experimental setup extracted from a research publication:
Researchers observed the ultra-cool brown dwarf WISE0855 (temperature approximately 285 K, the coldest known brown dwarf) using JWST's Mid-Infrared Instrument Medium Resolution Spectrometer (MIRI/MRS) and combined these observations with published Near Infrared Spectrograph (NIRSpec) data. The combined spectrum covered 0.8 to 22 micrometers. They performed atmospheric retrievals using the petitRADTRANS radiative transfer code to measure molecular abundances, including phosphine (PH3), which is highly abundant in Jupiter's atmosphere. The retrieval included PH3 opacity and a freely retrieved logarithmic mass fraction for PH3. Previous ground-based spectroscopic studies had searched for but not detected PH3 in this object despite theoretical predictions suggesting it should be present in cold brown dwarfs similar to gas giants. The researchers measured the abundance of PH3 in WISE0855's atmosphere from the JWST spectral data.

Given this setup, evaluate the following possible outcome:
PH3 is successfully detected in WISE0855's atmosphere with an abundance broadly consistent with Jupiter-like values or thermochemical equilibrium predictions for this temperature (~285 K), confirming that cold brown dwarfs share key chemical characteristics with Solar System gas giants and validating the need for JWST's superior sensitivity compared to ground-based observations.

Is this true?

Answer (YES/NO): NO